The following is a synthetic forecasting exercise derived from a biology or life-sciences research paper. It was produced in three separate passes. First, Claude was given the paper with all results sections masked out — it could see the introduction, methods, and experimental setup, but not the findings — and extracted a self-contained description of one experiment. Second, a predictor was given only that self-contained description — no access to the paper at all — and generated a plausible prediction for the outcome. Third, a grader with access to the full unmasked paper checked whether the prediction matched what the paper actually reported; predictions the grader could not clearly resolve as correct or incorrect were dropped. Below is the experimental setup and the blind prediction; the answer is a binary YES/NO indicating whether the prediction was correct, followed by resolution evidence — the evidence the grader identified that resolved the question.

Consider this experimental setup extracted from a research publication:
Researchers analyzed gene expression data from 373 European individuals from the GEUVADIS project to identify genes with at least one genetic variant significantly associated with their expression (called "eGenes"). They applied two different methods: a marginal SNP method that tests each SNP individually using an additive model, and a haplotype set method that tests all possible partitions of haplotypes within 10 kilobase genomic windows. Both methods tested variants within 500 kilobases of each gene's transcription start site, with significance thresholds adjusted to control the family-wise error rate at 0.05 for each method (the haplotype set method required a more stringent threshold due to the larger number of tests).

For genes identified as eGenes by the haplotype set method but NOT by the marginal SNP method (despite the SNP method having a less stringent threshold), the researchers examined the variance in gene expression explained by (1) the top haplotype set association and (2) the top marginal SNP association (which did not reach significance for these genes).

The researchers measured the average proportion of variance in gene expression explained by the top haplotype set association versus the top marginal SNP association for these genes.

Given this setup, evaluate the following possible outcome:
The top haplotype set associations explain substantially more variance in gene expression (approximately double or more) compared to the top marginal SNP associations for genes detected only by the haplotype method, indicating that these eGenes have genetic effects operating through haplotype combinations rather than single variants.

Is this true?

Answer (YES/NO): NO